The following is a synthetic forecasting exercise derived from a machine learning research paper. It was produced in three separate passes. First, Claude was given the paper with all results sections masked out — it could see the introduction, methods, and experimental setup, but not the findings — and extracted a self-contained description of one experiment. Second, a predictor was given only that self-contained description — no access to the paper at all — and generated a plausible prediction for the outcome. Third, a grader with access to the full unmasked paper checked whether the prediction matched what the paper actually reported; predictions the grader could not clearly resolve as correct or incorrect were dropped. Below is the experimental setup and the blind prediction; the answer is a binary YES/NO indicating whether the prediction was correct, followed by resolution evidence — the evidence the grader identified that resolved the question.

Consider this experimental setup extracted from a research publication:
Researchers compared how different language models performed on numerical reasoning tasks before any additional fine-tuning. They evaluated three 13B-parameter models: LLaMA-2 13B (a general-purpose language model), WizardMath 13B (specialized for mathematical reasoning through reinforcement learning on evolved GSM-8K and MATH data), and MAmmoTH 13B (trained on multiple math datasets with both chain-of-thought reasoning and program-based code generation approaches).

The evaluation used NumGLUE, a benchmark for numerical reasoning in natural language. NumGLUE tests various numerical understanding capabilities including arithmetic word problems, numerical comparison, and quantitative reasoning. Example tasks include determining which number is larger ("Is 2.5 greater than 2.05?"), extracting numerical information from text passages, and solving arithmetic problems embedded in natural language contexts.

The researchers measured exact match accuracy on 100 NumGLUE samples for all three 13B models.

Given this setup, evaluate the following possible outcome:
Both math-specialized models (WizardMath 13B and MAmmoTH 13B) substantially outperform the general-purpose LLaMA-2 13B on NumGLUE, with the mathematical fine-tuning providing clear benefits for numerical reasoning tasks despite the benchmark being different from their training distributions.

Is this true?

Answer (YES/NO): YES